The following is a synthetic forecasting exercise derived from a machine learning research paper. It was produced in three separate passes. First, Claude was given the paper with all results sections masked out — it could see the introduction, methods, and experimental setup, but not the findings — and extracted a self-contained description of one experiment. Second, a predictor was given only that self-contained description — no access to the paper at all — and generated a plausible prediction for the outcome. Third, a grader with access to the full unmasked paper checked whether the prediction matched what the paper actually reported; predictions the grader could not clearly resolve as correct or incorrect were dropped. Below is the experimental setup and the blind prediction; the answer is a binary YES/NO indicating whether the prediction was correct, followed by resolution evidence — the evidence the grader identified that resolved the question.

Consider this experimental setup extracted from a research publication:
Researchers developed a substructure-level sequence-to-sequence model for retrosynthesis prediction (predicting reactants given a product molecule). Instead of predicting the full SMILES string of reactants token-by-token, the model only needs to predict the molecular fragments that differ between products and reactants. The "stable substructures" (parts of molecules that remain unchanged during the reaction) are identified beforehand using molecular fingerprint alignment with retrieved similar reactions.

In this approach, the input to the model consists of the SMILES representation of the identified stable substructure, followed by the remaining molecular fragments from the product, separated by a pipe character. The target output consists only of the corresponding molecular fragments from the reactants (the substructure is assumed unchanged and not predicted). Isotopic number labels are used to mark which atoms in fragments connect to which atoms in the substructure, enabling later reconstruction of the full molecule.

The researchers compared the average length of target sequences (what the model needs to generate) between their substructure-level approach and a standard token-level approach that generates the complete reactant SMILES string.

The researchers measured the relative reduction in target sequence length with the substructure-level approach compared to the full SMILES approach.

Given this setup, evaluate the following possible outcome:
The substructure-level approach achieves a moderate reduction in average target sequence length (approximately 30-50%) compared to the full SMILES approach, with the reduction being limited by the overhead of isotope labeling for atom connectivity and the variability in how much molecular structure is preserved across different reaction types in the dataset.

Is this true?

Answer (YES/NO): YES